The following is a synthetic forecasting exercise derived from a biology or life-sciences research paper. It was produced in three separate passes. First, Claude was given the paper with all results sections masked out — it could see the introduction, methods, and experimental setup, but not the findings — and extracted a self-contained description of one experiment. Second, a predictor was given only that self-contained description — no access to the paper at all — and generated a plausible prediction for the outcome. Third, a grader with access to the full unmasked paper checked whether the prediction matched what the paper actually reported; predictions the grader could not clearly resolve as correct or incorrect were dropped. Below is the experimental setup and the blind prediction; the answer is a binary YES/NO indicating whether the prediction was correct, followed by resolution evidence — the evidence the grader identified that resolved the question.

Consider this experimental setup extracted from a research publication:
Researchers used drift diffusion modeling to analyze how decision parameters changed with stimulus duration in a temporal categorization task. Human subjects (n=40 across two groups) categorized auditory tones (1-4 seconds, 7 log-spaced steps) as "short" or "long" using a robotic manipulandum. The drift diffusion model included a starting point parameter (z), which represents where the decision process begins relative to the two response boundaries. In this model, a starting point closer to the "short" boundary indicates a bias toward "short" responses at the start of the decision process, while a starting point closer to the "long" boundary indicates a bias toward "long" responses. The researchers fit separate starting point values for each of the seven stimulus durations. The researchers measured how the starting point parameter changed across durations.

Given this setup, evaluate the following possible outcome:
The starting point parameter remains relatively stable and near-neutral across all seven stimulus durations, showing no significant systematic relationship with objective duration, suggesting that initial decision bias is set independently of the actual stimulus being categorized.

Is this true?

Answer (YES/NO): NO